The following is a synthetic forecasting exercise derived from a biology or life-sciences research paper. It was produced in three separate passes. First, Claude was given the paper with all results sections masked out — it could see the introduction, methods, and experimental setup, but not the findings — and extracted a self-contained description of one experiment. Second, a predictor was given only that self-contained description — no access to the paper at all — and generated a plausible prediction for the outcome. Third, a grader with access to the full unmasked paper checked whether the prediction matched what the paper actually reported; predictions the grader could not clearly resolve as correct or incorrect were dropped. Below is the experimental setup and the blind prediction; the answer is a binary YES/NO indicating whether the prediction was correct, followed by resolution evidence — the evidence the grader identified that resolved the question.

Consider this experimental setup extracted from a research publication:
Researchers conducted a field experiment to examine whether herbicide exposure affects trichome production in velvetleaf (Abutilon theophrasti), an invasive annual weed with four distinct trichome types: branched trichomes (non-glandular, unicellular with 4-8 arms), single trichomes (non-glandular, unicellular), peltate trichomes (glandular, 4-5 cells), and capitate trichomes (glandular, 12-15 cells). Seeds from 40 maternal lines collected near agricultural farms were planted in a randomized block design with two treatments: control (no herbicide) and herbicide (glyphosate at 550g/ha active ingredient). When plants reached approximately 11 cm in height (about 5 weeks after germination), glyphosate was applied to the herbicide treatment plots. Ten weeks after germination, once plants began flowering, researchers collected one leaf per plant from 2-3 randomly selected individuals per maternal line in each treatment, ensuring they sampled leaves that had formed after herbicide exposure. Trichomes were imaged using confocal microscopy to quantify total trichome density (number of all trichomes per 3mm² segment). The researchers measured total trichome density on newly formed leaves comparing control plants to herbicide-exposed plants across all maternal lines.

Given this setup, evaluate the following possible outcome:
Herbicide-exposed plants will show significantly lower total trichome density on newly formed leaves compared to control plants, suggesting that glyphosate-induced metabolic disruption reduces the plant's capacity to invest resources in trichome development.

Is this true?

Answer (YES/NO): YES